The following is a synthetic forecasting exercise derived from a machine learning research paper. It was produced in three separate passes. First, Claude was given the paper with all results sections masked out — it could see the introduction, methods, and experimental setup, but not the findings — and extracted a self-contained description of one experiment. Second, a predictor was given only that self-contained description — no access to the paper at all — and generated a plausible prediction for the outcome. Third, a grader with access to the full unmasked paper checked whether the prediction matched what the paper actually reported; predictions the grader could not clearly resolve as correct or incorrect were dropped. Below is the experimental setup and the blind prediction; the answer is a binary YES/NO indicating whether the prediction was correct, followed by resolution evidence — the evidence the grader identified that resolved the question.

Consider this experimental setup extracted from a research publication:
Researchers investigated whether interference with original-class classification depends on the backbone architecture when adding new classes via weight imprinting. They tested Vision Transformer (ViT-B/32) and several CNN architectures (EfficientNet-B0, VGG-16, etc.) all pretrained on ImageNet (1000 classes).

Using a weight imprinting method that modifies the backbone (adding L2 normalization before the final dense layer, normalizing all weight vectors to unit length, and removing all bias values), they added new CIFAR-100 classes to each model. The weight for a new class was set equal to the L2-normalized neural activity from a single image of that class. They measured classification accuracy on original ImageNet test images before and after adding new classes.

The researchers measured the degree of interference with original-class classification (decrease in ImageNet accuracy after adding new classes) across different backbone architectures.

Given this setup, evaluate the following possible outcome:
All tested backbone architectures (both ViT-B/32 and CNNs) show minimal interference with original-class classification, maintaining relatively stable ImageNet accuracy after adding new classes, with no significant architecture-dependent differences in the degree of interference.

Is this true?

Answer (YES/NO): NO